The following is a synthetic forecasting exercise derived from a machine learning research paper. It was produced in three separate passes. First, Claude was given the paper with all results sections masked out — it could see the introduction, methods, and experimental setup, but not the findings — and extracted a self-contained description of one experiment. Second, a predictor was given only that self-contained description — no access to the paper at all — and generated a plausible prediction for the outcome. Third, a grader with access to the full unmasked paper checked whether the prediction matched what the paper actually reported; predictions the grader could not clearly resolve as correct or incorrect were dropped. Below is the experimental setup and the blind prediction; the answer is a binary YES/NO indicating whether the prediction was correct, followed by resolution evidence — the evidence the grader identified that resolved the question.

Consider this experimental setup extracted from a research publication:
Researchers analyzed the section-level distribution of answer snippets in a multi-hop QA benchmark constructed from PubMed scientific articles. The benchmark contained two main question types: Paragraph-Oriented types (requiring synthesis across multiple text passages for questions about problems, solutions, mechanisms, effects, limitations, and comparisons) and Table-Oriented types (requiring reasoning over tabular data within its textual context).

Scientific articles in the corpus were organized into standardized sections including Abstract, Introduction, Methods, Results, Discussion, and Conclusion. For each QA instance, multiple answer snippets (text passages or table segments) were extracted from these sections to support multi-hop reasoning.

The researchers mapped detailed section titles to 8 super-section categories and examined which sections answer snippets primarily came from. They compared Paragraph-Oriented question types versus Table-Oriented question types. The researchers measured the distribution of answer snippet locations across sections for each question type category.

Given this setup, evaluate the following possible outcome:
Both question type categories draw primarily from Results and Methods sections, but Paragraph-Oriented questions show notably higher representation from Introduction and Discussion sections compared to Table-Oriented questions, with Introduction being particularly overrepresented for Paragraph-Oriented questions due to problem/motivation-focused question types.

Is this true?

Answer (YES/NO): NO